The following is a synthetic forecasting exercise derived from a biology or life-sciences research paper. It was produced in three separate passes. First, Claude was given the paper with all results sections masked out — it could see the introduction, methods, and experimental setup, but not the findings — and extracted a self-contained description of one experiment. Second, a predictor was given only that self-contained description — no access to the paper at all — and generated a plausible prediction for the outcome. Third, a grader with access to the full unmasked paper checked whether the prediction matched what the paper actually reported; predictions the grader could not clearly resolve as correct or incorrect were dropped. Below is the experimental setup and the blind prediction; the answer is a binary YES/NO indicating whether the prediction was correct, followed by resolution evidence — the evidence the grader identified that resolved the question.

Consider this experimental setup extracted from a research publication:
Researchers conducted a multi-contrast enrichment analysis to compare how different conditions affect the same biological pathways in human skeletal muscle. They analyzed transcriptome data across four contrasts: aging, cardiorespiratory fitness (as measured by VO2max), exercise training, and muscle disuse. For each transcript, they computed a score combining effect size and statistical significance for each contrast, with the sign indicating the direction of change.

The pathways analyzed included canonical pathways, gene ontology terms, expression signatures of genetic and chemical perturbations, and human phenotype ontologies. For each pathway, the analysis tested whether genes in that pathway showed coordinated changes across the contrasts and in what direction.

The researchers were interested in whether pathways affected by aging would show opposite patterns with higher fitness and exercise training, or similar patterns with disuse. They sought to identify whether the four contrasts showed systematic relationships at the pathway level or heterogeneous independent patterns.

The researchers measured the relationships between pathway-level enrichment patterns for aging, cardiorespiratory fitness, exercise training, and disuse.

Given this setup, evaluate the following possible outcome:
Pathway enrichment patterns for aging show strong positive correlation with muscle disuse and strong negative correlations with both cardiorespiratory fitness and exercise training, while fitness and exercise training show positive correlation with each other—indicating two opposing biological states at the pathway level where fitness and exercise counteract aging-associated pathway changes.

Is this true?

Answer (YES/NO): YES